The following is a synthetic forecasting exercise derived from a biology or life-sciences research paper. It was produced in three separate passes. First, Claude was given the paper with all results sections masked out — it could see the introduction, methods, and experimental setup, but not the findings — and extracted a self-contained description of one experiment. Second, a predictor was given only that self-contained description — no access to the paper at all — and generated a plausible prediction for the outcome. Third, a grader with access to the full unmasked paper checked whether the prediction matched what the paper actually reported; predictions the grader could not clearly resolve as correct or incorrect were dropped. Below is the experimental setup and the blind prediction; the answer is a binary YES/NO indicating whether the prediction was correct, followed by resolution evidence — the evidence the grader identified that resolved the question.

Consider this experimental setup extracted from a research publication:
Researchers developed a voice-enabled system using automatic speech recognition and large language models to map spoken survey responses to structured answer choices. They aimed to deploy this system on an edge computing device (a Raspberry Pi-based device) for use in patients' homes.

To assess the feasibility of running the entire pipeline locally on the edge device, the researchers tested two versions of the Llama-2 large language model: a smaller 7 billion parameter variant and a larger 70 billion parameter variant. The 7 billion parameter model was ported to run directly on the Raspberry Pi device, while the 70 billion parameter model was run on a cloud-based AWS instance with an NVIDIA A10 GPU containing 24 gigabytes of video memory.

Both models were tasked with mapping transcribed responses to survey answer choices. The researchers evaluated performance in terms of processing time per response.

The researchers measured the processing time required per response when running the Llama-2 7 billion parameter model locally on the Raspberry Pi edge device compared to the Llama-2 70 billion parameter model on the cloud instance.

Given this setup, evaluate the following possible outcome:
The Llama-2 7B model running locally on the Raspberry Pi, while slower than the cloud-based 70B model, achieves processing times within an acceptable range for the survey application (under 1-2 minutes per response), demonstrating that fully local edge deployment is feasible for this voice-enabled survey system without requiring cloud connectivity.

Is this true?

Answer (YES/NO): NO